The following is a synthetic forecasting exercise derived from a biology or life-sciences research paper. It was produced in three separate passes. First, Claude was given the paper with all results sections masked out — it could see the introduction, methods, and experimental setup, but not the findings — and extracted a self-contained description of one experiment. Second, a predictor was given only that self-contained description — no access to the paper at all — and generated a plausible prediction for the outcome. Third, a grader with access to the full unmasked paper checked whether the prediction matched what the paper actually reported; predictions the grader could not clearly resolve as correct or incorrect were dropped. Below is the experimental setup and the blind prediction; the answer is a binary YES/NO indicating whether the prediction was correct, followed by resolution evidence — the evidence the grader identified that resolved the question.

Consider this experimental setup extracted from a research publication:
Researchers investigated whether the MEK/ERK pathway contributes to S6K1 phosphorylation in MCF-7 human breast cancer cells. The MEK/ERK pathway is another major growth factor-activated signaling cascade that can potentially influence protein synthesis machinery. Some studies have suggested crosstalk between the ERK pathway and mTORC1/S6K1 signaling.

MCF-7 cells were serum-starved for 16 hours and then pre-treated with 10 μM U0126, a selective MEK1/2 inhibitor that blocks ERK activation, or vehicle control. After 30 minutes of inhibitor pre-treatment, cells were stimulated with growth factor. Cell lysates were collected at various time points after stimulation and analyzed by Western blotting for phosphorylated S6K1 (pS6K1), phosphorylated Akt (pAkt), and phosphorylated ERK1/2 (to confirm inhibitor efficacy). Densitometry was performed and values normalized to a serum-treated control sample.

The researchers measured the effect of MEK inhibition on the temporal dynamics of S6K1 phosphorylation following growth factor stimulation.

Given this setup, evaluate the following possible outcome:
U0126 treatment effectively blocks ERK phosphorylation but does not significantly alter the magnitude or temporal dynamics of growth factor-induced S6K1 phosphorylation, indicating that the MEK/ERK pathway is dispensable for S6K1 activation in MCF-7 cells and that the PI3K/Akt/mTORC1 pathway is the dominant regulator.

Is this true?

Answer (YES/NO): YES